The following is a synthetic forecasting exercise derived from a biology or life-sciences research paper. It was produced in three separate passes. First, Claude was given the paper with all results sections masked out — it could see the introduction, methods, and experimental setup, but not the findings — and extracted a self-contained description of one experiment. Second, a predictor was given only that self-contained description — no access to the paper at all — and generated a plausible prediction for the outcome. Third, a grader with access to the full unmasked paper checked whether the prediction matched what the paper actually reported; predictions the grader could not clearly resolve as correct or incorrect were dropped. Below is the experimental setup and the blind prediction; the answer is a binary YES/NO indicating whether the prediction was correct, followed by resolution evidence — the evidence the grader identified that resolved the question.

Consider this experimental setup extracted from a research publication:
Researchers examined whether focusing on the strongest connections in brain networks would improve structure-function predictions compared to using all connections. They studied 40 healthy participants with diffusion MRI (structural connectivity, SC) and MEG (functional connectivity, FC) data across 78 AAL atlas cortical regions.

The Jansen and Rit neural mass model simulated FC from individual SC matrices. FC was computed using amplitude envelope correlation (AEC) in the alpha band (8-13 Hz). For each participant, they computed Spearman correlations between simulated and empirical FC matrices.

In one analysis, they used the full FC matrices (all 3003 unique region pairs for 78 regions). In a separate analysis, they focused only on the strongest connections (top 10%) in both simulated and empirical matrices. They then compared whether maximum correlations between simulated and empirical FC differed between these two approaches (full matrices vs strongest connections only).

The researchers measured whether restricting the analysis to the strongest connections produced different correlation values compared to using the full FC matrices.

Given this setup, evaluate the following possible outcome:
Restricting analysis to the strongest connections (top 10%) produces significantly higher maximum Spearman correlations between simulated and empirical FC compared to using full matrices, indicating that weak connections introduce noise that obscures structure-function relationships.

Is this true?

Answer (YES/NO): YES